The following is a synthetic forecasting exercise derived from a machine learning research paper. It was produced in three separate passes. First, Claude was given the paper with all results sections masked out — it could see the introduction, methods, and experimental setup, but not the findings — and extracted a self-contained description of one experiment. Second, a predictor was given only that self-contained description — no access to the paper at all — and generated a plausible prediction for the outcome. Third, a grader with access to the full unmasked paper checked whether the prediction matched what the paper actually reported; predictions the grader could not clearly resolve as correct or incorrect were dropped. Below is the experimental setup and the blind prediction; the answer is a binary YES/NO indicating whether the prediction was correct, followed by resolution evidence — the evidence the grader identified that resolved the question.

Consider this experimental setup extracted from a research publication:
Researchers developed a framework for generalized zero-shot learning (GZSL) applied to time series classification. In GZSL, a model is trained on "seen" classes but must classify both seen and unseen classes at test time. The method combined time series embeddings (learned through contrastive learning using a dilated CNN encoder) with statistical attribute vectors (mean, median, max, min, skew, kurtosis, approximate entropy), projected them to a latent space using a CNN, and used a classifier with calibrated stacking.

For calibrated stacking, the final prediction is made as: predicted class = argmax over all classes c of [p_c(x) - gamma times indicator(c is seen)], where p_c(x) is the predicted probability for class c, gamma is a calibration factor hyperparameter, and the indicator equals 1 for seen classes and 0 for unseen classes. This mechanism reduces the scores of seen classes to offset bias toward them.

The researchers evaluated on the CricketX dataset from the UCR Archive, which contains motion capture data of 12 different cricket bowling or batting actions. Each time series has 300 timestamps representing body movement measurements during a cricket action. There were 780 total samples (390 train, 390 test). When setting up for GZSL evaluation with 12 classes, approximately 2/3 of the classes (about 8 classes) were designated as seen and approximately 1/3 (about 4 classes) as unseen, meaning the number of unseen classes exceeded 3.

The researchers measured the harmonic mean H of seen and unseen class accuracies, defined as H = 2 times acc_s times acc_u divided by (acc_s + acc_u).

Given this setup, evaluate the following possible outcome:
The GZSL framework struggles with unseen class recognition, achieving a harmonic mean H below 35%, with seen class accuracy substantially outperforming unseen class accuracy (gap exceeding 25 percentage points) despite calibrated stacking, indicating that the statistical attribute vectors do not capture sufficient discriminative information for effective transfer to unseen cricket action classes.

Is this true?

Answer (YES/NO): NO